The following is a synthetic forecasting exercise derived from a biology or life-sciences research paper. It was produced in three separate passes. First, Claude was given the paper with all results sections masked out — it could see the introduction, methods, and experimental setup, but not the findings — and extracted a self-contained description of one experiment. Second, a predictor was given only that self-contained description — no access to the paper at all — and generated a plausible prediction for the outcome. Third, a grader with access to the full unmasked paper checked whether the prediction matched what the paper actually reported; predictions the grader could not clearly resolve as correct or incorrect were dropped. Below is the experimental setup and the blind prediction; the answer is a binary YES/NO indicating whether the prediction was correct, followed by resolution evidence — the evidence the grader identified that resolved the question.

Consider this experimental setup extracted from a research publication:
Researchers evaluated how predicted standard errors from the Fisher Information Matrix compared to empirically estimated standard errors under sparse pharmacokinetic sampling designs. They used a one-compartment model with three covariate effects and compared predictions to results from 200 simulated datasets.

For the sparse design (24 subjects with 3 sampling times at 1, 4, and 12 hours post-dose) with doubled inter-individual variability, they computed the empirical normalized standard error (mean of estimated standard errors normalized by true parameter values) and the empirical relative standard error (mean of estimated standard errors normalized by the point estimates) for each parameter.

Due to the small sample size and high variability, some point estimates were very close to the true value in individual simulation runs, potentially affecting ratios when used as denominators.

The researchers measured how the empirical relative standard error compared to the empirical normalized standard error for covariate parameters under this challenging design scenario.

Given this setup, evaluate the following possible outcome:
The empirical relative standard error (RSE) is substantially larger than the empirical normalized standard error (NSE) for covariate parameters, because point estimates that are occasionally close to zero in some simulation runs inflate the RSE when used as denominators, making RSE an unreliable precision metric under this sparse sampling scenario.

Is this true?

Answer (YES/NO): YES